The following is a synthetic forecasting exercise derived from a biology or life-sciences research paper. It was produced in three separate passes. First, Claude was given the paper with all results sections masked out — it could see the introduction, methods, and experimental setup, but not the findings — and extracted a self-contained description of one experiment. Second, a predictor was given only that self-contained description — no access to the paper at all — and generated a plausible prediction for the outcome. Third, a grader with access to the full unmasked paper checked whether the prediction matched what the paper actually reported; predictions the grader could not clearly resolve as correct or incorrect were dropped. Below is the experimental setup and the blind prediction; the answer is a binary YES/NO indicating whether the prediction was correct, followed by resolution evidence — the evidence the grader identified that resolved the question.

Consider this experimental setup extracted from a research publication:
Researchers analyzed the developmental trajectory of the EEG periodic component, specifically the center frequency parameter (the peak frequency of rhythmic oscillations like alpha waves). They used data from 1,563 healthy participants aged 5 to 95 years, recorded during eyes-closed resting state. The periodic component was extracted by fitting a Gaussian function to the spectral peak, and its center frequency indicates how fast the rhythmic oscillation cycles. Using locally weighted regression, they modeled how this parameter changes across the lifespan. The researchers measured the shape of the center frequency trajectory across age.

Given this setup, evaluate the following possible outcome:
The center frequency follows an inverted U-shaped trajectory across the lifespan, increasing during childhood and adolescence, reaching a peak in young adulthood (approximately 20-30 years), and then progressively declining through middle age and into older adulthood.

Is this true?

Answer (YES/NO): YES